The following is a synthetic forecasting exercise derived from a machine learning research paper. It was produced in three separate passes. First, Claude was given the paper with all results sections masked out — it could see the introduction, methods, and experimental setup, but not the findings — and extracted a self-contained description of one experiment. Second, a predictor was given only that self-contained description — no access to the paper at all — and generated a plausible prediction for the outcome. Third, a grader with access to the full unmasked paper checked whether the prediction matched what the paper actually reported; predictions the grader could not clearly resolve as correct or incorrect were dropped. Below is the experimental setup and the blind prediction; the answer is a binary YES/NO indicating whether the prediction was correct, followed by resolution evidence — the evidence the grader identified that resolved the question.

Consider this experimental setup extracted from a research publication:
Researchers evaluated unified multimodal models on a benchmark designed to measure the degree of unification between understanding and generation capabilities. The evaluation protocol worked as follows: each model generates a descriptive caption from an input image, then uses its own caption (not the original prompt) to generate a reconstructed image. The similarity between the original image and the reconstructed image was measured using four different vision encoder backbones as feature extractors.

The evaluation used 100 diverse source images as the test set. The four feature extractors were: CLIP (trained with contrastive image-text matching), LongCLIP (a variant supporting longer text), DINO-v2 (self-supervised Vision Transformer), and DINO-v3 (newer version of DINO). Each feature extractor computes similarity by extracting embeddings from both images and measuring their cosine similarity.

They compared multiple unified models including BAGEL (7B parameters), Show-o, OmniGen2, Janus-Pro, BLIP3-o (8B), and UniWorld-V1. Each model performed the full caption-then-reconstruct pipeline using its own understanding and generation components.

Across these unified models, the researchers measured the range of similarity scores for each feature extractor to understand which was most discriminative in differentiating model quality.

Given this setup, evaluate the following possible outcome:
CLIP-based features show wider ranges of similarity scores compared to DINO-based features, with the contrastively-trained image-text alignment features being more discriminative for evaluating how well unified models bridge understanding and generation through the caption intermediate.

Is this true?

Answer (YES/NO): NO